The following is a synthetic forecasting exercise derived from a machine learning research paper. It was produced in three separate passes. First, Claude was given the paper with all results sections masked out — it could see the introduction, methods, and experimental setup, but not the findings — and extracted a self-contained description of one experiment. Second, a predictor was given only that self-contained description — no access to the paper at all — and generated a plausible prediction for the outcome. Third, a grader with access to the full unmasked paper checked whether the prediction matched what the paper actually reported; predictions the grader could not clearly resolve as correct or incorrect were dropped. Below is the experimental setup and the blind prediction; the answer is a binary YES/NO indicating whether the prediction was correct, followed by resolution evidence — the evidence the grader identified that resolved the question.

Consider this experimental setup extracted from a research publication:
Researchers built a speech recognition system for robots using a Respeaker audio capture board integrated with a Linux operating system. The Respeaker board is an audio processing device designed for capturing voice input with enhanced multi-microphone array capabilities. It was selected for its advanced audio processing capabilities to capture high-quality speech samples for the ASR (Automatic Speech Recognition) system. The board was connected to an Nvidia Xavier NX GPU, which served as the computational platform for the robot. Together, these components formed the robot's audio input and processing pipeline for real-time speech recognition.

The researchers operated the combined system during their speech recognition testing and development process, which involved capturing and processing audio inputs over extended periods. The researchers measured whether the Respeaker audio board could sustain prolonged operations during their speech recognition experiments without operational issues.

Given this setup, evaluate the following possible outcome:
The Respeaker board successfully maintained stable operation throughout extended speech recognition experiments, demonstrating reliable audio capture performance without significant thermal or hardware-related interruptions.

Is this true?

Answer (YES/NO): NO